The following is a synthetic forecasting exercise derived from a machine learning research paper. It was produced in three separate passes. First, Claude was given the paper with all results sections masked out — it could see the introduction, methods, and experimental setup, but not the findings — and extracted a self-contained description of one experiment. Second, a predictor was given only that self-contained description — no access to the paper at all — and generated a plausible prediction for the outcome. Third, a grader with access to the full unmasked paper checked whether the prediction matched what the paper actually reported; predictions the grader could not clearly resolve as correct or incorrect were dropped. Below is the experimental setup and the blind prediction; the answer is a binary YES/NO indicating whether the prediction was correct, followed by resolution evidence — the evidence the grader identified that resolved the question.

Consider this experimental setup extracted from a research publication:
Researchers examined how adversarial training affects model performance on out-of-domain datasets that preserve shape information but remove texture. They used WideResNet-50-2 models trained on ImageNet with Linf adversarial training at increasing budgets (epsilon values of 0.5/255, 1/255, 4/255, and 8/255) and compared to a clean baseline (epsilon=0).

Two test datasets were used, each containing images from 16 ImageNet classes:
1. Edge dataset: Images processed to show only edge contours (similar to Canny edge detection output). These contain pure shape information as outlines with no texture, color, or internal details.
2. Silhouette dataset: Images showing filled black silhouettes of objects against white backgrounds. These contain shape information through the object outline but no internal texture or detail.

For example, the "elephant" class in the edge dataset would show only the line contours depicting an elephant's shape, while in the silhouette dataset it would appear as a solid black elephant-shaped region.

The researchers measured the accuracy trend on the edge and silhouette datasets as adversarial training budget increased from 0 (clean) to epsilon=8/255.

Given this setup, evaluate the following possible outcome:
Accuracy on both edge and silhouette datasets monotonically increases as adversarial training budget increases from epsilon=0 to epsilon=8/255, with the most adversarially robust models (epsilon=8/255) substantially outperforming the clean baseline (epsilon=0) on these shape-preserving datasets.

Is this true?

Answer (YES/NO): NO